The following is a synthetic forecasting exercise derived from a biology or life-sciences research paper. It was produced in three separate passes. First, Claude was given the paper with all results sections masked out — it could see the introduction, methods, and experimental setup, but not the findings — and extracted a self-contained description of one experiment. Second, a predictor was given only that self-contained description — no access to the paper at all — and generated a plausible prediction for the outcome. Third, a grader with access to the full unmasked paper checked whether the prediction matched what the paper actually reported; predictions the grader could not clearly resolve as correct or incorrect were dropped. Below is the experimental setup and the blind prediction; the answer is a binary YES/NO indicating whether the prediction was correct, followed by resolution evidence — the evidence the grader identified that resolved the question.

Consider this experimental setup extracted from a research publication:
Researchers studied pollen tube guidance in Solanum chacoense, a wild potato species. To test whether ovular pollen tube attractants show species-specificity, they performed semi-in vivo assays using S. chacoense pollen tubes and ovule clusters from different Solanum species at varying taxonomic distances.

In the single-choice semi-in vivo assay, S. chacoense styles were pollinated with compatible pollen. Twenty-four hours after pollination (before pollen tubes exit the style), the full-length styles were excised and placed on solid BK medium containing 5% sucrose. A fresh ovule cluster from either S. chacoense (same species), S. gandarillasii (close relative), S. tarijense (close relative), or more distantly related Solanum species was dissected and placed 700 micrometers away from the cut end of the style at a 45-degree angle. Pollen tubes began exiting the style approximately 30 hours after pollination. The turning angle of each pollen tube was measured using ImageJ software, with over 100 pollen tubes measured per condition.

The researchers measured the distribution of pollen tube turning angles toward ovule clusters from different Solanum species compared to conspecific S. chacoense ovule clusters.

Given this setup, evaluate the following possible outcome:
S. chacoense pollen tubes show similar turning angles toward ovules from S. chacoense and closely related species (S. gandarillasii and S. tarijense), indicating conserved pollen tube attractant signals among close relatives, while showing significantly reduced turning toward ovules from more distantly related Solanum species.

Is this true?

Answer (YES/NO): NO